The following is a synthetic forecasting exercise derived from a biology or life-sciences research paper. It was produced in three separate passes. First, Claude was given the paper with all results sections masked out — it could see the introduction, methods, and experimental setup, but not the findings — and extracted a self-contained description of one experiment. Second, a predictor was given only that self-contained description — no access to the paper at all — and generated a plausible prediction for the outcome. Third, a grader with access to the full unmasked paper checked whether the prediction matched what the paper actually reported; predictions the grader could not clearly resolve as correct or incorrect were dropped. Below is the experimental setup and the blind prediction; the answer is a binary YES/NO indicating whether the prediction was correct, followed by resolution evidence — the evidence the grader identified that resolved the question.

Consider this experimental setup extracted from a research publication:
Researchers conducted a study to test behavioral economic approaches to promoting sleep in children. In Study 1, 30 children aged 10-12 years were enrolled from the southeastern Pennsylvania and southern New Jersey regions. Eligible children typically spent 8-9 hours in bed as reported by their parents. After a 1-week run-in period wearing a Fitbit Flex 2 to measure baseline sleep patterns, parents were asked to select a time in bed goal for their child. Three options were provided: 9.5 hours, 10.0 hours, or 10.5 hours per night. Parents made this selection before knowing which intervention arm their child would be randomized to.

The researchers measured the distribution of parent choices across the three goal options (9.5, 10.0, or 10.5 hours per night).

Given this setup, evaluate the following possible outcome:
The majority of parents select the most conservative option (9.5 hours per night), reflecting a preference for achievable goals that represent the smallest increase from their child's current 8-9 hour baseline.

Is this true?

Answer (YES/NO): YES